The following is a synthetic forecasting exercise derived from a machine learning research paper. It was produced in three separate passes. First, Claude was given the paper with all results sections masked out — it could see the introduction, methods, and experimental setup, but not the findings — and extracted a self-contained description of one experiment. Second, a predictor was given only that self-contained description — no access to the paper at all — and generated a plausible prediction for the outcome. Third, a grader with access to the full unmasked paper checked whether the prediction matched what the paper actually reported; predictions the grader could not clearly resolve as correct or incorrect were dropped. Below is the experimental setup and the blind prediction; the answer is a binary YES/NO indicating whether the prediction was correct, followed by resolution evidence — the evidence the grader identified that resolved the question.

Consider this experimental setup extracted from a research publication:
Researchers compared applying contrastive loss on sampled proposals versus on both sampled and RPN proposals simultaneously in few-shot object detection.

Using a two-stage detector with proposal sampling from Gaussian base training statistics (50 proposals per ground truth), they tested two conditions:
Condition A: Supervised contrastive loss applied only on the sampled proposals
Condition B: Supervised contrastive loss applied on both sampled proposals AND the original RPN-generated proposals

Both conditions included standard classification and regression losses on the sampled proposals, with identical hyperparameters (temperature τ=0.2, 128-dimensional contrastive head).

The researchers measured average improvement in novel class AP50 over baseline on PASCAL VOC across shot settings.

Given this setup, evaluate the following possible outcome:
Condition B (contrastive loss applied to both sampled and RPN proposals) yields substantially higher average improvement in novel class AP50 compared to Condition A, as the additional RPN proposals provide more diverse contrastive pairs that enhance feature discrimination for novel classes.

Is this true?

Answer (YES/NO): NO